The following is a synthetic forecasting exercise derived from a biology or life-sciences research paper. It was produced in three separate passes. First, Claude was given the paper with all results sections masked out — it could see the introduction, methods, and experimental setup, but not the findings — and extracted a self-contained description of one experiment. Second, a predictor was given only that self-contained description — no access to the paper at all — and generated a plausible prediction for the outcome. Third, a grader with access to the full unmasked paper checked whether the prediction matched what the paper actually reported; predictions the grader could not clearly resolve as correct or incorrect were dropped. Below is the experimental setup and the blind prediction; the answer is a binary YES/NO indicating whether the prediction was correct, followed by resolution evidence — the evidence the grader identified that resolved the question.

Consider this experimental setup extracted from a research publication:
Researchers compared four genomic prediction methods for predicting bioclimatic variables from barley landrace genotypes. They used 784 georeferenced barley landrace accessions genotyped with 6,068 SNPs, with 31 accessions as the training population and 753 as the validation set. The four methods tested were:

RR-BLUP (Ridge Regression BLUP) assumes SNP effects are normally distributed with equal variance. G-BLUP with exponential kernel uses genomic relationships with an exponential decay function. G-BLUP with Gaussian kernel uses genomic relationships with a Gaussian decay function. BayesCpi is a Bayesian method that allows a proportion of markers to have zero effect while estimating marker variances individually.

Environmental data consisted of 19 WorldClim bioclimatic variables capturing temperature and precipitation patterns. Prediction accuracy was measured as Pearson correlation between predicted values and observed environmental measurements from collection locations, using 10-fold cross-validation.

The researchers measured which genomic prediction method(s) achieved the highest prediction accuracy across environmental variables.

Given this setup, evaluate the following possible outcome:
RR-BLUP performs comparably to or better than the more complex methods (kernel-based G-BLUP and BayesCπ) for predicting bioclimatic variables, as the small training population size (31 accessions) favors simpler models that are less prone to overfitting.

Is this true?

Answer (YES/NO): YES